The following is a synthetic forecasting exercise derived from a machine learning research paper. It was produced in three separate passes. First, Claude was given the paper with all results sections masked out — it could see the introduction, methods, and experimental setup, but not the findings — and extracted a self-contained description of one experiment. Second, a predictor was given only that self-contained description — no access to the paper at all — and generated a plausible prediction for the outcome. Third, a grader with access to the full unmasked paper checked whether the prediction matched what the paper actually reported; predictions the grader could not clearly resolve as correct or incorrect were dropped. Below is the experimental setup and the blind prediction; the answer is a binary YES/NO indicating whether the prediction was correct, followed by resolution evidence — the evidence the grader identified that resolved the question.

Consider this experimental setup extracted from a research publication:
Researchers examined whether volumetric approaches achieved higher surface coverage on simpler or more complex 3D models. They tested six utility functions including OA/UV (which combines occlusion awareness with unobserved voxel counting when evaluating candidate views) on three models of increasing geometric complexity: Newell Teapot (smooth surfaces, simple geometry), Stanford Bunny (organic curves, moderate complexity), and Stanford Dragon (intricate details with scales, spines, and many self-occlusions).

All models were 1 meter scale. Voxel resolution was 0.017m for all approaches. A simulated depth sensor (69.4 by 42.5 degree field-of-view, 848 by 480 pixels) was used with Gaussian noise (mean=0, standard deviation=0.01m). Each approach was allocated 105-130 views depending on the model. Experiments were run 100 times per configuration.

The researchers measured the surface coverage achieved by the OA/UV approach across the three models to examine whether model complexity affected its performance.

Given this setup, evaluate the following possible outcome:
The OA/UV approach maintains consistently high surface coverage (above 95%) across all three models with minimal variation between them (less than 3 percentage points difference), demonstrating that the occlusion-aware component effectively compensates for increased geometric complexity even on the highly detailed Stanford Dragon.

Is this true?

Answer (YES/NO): YES